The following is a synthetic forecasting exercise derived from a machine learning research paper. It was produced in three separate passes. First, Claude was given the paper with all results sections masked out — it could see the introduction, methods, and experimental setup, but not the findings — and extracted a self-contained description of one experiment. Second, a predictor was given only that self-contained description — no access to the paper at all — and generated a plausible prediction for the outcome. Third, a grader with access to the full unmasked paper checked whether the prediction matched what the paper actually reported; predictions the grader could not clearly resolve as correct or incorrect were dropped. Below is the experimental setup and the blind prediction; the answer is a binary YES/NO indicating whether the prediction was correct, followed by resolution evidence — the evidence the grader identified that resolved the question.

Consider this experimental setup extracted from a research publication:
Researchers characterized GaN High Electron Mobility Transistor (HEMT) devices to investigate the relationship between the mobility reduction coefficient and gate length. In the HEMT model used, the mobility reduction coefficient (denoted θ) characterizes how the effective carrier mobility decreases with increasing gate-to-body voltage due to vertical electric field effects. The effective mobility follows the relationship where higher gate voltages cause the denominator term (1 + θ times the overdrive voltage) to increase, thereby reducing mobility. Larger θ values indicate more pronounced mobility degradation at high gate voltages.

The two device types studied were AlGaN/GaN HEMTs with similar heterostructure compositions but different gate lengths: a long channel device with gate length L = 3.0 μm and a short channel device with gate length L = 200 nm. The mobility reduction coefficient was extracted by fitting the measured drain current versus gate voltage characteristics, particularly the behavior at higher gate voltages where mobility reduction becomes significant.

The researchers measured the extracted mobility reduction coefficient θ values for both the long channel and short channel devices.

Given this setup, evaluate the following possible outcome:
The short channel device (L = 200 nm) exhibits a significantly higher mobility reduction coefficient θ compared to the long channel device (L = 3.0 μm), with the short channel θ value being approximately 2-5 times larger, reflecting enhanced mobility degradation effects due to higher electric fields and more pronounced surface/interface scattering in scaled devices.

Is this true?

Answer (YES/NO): NO